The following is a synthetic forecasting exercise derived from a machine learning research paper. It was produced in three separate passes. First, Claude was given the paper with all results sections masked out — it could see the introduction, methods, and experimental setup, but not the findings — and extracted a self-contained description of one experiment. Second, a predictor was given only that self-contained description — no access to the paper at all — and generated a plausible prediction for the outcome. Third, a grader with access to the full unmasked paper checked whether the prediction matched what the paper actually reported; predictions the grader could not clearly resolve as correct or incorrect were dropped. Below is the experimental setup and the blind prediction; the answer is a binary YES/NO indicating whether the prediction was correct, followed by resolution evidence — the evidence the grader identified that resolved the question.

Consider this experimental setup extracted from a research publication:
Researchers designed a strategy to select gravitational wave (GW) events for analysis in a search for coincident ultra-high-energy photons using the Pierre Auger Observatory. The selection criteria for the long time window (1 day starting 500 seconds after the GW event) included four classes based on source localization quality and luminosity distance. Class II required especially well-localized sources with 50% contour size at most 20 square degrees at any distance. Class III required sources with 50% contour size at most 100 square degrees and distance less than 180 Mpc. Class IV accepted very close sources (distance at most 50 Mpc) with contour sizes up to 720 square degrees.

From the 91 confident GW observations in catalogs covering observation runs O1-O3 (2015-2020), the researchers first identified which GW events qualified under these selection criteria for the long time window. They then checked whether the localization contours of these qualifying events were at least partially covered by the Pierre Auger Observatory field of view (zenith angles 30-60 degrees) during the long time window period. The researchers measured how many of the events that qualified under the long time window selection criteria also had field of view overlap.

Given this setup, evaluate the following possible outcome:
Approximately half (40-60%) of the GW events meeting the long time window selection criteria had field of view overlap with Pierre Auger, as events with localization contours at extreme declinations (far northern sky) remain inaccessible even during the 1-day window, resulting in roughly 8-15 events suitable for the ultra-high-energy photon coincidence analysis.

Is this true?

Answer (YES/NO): NO